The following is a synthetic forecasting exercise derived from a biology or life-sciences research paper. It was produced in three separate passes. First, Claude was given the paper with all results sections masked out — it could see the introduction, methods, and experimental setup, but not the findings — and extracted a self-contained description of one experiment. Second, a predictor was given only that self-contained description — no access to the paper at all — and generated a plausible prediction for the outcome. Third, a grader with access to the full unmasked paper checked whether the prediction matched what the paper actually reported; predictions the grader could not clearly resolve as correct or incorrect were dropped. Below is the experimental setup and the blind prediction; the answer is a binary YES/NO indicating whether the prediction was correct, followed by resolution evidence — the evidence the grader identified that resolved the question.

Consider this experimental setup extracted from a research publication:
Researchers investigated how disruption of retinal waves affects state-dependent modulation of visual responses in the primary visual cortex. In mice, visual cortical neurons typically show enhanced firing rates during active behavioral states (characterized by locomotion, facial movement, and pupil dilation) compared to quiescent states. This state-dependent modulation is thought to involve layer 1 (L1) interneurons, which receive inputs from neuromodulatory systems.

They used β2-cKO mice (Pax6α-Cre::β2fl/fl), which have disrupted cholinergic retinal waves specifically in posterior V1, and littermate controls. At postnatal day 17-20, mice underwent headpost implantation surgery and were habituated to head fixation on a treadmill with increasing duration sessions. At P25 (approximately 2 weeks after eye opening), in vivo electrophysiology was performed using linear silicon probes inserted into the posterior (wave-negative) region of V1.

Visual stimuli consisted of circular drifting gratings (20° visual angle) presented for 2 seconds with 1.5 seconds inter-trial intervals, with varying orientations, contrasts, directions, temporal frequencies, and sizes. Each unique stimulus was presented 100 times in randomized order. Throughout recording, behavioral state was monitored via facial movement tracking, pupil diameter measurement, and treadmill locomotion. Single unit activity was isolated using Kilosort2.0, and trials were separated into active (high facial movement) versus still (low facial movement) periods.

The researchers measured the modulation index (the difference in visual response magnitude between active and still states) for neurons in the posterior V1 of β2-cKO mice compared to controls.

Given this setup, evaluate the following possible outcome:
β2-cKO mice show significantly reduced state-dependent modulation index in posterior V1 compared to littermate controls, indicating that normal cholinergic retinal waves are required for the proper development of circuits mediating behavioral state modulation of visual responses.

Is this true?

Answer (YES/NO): YES